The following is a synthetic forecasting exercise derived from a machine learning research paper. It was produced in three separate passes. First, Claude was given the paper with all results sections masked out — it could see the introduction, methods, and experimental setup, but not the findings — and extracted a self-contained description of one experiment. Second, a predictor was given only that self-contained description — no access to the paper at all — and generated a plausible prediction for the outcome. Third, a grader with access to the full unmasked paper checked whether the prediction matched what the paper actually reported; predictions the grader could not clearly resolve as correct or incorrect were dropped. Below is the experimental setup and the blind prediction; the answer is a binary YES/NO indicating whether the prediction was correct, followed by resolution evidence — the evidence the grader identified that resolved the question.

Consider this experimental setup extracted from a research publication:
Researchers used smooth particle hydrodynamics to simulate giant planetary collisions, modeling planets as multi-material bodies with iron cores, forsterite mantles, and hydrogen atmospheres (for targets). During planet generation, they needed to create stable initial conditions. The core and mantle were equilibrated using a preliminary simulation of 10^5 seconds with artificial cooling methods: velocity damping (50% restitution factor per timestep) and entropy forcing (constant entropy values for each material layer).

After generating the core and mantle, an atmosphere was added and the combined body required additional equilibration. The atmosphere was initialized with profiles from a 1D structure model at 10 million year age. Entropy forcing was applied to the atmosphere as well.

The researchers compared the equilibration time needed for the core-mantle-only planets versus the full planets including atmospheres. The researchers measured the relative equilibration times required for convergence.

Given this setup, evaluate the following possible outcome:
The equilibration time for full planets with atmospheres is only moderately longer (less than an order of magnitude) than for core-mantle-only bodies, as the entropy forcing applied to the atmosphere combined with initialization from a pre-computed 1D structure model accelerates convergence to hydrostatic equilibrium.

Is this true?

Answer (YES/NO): YES